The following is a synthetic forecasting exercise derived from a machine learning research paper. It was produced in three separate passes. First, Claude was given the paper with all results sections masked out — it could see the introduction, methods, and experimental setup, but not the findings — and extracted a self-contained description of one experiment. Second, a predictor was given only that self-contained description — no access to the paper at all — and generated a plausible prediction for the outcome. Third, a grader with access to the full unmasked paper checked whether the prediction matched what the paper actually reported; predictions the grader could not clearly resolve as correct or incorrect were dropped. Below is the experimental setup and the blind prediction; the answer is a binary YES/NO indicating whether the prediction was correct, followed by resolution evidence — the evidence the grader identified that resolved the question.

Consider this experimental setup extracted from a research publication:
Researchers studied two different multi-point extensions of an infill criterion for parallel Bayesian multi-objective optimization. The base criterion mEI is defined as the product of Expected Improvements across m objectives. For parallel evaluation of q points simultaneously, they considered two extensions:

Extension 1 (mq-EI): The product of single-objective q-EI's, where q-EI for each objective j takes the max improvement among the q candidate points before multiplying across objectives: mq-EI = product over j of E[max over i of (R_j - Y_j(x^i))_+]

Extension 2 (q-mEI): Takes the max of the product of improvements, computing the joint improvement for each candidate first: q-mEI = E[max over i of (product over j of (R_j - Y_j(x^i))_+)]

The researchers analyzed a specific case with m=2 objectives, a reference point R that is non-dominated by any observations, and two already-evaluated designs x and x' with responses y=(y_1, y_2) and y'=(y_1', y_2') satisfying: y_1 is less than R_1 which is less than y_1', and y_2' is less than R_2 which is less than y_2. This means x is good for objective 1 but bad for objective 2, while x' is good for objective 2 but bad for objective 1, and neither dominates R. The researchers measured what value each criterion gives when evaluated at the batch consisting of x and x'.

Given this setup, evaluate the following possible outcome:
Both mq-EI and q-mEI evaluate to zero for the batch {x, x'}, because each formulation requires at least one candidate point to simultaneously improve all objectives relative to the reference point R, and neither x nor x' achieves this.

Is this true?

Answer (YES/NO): NO